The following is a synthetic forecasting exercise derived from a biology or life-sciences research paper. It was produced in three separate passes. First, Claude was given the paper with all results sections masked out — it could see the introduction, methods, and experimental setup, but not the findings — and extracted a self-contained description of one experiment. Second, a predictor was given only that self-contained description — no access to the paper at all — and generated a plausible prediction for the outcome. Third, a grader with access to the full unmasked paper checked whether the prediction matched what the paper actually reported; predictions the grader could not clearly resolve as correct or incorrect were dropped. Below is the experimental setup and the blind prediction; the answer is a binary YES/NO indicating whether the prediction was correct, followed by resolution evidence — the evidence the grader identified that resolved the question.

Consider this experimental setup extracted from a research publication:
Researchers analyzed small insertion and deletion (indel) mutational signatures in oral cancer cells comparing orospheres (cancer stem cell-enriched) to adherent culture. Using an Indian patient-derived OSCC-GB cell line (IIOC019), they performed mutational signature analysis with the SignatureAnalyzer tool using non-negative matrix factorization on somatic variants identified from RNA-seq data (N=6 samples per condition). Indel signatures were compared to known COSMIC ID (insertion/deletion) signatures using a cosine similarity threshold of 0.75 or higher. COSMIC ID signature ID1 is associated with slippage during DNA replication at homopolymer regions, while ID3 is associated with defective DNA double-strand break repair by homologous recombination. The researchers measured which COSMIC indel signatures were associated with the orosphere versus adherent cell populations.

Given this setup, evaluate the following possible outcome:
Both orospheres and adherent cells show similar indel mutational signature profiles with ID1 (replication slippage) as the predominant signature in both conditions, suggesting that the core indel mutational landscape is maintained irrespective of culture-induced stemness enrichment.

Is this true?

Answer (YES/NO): YES